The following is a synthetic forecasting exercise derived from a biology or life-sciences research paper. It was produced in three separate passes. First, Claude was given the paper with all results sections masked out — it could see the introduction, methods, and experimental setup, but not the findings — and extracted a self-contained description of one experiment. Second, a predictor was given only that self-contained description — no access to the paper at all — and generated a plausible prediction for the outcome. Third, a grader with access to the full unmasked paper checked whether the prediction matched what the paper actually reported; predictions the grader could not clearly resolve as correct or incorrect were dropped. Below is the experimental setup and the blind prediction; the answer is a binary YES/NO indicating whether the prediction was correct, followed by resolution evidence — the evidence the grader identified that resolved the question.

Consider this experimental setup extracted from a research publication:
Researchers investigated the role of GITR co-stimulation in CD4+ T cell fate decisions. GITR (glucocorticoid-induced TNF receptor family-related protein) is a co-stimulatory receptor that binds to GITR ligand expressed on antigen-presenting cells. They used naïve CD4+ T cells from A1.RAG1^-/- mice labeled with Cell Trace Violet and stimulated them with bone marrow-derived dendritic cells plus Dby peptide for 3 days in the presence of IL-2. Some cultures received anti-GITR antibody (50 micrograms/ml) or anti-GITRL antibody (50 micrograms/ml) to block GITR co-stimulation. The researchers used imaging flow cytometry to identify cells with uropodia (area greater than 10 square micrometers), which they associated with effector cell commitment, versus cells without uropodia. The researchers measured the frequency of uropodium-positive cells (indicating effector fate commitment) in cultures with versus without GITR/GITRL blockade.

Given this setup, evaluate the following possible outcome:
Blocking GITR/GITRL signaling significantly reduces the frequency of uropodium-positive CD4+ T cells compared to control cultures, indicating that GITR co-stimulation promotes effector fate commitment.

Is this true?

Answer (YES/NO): YES